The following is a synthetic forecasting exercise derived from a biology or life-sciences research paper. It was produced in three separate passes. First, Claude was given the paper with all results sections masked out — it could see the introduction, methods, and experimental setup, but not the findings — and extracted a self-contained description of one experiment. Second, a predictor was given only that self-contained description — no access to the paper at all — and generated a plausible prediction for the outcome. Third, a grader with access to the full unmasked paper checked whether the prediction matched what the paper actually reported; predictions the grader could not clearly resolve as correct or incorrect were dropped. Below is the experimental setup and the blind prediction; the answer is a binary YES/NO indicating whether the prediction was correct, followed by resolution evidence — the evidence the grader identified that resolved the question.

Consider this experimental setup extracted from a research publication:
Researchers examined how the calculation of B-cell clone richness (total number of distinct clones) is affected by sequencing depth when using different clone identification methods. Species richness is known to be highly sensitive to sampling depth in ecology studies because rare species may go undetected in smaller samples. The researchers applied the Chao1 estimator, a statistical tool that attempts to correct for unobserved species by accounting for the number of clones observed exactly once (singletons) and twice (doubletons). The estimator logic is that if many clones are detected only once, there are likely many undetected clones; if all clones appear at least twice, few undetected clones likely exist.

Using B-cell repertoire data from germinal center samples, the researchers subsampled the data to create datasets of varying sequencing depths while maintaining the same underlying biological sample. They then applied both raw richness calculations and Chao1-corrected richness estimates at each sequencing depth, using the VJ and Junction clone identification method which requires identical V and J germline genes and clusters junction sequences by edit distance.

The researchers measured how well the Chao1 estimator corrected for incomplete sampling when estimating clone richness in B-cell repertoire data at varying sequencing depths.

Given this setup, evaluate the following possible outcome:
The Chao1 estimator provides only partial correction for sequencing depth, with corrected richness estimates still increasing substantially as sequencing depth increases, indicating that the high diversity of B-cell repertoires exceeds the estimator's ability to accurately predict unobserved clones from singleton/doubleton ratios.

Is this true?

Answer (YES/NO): NO